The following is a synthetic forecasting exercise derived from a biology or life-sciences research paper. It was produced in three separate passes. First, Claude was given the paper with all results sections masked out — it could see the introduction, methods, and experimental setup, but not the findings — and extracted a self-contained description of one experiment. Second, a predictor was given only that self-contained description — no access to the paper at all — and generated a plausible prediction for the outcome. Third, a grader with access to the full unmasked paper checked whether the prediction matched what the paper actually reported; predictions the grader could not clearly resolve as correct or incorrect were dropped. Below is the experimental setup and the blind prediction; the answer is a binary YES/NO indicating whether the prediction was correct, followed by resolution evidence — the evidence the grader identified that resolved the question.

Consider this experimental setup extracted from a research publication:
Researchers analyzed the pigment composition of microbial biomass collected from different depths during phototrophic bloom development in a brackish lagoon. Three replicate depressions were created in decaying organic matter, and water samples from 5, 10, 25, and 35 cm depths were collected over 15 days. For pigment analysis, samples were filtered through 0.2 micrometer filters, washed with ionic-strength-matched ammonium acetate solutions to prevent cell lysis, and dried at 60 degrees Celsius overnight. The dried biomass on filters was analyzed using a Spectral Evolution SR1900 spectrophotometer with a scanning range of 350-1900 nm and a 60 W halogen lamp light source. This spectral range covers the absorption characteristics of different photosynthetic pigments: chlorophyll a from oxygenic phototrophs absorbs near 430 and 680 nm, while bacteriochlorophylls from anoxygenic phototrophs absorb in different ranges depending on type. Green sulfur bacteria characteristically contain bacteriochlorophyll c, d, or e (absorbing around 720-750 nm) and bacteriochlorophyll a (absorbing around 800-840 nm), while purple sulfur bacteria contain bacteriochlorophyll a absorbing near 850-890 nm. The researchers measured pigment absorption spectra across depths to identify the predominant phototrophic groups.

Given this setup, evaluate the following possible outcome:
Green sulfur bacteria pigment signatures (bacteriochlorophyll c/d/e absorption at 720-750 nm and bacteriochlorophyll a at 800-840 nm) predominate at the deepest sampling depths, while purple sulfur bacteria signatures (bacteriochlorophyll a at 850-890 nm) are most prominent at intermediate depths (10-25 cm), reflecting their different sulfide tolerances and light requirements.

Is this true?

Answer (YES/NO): NO